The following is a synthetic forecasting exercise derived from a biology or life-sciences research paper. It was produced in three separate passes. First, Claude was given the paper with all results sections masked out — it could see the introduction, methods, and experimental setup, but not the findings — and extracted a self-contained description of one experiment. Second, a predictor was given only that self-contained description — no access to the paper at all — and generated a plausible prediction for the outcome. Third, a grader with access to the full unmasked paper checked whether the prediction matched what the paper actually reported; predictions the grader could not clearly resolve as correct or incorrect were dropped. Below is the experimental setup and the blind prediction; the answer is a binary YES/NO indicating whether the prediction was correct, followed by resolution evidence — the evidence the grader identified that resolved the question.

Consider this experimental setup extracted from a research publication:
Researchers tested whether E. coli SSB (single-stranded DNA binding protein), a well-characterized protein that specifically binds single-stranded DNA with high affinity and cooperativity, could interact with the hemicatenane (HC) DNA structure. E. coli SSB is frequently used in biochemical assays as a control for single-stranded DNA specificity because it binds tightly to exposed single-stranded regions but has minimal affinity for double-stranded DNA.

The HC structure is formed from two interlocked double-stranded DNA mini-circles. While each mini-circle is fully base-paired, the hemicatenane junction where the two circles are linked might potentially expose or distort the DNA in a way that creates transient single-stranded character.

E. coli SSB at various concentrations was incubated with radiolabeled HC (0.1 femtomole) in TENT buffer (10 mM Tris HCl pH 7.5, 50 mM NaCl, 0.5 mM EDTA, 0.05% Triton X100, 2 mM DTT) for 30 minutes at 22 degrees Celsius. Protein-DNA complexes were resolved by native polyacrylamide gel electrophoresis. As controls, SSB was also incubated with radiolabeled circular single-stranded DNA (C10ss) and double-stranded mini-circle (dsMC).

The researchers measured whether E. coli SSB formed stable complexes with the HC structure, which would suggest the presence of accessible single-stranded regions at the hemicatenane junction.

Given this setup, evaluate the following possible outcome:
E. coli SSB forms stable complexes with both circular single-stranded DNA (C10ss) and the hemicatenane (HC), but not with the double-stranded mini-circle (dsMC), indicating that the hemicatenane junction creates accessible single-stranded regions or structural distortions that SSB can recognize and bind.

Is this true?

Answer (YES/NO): YES